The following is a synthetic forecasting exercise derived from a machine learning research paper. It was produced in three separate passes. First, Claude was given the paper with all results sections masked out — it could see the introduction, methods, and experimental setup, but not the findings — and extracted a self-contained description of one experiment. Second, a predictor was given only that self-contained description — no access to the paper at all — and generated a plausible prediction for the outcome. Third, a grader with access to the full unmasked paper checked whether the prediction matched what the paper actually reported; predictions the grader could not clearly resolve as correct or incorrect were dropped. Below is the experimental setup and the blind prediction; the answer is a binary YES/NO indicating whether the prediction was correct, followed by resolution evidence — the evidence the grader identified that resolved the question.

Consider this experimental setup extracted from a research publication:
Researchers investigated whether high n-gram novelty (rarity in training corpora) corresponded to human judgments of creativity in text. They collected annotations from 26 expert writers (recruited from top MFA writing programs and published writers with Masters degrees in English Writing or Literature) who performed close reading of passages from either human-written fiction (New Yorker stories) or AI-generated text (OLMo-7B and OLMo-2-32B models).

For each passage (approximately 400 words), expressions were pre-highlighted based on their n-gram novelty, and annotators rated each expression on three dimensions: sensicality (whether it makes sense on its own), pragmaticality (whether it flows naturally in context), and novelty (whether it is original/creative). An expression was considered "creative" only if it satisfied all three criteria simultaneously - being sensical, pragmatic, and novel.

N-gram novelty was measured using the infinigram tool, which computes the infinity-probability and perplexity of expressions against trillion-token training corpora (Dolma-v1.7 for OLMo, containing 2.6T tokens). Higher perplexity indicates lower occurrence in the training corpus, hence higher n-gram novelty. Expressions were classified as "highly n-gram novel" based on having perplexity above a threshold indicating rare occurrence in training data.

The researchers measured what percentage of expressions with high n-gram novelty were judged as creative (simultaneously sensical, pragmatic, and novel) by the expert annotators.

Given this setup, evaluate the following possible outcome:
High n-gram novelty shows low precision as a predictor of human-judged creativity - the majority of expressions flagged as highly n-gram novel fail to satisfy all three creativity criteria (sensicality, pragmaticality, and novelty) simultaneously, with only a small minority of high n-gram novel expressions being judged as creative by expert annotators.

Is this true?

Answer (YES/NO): YES